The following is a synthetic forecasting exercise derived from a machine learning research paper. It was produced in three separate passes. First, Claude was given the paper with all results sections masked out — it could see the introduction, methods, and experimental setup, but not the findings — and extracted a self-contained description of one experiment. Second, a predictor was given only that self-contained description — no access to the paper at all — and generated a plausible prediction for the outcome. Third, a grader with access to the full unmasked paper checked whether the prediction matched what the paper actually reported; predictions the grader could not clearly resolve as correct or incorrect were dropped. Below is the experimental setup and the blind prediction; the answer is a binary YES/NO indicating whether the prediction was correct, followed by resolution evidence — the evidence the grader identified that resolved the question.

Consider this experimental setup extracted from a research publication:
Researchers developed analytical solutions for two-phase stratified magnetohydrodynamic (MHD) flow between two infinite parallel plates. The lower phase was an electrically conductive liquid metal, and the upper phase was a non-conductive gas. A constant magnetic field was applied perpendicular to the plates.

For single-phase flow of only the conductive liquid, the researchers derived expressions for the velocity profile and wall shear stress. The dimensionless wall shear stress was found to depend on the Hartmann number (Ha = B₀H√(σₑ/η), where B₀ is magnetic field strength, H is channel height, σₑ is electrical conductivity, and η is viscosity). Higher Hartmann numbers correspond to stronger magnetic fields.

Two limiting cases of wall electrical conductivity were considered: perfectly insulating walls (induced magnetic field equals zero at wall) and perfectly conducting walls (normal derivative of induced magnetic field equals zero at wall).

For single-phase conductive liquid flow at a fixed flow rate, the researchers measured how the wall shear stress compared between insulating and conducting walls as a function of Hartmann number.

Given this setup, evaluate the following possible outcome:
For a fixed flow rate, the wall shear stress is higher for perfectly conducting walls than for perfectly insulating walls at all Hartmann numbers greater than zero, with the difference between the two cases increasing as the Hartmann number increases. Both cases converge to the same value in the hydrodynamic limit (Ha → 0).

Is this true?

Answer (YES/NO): NO